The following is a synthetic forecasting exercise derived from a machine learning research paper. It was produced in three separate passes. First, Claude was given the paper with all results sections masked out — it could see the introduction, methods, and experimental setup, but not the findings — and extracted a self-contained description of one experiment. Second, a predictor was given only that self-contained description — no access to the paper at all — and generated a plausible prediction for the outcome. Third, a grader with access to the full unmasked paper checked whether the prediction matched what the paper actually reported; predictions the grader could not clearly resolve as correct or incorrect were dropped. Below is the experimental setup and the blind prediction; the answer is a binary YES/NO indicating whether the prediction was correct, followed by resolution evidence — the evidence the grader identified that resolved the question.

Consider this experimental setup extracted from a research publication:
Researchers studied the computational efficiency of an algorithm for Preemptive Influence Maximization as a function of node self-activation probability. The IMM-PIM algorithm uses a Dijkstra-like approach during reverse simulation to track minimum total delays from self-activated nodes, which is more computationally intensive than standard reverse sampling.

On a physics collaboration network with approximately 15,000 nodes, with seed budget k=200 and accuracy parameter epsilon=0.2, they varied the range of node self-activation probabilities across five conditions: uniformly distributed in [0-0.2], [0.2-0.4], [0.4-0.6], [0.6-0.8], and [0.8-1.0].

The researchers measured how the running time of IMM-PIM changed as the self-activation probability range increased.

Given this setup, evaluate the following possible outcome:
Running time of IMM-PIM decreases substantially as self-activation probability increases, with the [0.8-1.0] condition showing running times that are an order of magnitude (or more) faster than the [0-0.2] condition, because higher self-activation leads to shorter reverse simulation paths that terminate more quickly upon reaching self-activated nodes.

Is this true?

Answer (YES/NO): NO